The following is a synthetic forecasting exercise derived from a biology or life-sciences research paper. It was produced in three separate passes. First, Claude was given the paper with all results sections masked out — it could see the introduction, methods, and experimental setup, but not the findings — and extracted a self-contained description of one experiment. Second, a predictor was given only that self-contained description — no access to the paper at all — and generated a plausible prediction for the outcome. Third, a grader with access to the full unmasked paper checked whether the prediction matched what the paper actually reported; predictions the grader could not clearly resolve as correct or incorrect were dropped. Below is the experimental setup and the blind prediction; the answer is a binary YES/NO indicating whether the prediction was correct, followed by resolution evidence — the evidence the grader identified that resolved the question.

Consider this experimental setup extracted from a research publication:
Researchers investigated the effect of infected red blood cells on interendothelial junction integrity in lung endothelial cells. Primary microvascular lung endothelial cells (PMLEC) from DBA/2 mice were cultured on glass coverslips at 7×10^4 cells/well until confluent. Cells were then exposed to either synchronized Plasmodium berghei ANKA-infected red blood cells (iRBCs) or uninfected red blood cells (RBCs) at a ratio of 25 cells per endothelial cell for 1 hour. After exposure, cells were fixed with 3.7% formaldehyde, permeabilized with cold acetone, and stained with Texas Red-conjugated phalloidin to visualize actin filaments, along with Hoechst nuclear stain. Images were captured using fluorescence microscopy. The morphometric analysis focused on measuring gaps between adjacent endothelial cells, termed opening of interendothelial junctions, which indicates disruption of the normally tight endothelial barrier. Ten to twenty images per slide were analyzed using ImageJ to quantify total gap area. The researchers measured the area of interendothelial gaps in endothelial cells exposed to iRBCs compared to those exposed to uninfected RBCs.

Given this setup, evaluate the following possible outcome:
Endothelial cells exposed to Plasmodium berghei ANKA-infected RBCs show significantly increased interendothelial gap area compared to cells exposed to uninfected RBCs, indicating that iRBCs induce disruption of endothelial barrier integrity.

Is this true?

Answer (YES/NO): YES